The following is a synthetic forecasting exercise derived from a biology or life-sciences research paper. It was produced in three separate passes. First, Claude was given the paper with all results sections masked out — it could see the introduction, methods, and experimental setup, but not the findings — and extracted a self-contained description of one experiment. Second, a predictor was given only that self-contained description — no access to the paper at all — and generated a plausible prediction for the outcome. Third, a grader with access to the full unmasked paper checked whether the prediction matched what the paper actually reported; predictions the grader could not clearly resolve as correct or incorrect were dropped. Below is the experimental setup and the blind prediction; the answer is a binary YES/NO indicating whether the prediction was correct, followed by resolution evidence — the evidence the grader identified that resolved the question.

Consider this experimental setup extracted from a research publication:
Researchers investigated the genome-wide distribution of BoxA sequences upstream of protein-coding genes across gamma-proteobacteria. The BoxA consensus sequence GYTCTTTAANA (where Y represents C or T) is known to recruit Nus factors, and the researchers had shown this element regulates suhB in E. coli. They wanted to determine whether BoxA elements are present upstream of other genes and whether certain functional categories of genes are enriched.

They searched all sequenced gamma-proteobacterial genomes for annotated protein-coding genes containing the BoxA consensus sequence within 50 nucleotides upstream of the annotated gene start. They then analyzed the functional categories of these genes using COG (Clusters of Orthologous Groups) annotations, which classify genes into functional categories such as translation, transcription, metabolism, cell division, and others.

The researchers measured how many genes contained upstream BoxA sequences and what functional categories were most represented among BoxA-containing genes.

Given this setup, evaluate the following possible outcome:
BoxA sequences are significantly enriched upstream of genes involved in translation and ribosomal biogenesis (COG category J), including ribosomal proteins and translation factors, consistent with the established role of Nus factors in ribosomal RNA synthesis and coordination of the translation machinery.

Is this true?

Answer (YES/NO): NO